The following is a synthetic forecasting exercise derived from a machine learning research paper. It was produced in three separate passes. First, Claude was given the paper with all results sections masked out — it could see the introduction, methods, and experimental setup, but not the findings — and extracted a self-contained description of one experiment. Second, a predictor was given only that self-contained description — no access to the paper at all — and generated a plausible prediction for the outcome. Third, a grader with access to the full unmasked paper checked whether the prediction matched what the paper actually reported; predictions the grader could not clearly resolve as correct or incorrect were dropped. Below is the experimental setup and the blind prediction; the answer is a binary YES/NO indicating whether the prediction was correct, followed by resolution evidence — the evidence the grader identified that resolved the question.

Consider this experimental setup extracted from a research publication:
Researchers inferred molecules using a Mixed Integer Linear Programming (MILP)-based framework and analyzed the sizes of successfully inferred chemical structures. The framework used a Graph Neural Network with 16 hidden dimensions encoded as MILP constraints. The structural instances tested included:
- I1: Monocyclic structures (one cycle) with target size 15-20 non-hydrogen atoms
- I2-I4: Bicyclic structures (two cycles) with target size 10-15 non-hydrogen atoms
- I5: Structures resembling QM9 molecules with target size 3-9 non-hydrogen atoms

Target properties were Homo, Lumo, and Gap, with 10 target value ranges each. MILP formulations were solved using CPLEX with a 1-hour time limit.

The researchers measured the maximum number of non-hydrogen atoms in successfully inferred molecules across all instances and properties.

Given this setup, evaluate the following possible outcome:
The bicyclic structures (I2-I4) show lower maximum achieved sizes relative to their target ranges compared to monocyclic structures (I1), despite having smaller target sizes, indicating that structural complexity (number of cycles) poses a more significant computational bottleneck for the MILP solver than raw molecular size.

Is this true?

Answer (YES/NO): NO